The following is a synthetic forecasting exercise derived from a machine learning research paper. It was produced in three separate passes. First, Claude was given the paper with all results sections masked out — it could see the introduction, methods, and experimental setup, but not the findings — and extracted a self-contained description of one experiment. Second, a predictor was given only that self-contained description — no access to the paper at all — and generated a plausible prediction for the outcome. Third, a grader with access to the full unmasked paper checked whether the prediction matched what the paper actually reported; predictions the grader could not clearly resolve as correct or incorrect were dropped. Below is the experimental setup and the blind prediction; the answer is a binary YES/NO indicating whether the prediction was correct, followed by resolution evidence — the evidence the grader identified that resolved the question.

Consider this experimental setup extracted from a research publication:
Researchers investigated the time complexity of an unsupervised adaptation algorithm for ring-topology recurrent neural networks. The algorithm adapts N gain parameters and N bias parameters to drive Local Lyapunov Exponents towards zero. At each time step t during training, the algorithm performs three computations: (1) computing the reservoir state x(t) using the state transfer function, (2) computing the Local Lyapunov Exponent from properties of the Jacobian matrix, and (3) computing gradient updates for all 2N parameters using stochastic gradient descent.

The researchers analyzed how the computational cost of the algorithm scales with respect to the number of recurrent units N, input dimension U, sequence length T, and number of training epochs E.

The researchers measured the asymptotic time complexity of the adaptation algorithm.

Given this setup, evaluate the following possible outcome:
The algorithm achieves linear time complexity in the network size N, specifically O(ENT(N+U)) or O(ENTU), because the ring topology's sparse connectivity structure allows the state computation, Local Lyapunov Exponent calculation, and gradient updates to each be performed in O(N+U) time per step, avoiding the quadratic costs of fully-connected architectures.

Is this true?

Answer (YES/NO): NO